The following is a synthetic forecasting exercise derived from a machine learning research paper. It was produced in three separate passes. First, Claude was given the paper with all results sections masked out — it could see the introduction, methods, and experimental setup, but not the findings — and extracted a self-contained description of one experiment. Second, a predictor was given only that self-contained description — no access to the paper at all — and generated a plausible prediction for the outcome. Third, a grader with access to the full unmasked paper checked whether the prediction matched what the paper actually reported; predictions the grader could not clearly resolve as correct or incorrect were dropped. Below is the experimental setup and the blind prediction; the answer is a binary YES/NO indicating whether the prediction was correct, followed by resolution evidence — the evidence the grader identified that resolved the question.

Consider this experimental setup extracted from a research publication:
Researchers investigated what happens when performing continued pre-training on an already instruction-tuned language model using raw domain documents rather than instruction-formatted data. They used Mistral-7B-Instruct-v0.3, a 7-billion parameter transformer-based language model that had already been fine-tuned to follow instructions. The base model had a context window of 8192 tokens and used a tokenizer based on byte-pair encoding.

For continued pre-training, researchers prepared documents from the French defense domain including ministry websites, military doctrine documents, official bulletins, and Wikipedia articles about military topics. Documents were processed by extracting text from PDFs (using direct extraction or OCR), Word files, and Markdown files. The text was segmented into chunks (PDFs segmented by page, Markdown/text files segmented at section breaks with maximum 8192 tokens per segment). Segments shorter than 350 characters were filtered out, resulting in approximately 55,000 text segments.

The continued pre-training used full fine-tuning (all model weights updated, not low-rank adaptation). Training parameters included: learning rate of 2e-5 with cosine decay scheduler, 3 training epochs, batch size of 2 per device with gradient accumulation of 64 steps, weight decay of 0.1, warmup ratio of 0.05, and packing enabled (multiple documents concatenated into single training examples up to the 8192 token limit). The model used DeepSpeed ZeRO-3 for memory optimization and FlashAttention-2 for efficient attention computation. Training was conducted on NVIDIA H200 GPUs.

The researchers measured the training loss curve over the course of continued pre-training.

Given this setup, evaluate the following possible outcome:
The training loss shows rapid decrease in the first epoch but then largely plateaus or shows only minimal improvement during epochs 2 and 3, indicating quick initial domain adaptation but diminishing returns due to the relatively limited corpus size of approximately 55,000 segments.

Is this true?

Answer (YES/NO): NO